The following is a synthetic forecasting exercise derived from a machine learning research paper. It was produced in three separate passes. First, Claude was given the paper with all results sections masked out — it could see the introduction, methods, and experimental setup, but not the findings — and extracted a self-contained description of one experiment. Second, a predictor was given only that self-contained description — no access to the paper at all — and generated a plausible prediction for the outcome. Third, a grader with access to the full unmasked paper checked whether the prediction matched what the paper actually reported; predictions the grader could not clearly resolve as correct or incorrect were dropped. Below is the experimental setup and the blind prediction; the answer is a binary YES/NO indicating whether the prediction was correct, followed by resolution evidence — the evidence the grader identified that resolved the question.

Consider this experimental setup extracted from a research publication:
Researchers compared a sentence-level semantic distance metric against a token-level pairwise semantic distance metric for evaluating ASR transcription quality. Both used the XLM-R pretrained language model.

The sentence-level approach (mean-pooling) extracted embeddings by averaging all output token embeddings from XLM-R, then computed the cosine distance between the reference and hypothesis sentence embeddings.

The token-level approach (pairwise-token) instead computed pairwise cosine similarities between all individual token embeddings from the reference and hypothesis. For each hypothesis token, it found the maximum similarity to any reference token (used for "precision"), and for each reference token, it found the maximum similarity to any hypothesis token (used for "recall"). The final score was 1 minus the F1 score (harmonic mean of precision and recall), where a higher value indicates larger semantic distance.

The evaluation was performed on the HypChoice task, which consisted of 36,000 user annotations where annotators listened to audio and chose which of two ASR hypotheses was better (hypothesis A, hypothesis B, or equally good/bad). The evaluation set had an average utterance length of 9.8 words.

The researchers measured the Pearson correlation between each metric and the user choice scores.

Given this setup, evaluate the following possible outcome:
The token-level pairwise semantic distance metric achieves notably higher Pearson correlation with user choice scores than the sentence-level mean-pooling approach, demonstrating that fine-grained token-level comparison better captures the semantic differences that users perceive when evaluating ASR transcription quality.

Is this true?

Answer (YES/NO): NO